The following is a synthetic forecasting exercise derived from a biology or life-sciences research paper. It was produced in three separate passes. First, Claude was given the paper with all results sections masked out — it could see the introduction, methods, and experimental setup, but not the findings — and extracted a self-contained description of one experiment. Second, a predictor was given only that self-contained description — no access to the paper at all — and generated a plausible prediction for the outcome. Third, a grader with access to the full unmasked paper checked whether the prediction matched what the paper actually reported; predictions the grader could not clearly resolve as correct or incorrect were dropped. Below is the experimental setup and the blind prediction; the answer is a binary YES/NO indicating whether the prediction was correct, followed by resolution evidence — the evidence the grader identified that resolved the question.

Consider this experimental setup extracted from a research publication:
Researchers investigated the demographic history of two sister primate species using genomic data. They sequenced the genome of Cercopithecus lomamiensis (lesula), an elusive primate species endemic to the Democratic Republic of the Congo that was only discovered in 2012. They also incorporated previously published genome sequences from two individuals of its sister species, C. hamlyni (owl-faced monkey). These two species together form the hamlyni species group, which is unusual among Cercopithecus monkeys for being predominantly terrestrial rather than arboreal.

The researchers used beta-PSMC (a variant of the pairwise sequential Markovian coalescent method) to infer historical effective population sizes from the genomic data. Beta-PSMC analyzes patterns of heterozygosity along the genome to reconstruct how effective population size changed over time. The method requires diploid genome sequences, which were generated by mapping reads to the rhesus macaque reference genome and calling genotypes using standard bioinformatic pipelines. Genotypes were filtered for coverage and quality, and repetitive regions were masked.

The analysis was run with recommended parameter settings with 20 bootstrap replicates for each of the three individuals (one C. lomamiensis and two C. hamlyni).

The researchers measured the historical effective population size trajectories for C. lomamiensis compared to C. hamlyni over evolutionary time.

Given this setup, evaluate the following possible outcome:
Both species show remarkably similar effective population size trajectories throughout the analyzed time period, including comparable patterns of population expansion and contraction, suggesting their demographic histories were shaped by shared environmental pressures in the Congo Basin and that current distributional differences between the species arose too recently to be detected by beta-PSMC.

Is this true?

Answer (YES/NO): NO